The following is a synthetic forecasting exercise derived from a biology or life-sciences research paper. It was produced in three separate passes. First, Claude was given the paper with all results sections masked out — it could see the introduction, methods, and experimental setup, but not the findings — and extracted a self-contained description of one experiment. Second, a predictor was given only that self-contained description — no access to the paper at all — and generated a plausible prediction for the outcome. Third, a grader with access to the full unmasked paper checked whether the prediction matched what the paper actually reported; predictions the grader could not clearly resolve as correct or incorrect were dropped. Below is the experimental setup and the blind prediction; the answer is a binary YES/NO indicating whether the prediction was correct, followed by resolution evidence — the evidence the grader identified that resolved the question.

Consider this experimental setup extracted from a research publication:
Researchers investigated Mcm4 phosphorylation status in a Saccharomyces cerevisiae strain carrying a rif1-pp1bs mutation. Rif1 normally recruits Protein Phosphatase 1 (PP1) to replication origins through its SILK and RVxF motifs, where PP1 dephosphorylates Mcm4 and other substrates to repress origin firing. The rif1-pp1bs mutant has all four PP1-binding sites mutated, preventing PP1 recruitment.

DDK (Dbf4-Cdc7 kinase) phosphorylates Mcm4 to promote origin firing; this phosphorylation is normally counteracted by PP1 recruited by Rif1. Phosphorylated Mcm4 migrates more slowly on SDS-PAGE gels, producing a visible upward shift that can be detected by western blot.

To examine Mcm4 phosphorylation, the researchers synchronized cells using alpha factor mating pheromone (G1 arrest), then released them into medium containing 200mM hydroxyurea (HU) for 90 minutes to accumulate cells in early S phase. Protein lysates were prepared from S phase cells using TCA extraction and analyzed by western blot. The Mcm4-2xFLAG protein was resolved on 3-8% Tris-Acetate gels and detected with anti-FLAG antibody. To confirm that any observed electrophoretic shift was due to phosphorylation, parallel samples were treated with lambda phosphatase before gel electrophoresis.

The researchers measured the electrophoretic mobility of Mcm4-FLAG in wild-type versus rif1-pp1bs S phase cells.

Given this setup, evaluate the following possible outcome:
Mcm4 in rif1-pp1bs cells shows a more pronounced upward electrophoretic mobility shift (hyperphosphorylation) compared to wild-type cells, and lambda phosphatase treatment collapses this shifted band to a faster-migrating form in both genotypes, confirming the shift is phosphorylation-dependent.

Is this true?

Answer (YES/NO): YES